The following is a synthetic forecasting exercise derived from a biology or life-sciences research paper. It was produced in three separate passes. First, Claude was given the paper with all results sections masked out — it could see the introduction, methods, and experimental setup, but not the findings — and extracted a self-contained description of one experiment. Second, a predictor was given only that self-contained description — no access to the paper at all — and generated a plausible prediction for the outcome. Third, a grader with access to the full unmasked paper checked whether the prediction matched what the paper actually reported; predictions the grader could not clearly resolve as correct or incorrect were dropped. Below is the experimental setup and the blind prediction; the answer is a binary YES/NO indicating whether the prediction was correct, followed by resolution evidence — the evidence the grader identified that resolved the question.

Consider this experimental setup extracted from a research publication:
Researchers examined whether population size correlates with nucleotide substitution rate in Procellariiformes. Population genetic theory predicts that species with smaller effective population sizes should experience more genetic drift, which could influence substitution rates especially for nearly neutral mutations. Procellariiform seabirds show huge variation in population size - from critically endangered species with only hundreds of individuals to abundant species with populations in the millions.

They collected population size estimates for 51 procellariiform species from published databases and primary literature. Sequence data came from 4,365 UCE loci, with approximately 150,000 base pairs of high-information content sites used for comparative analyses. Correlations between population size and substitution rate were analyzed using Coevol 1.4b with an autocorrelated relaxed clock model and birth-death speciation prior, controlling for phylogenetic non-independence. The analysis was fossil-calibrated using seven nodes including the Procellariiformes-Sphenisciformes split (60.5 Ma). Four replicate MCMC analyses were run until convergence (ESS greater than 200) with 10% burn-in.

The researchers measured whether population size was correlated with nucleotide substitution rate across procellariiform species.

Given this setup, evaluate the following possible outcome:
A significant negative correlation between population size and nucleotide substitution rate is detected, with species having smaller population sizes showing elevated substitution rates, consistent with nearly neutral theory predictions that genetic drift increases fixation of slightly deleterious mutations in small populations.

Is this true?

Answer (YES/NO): NO